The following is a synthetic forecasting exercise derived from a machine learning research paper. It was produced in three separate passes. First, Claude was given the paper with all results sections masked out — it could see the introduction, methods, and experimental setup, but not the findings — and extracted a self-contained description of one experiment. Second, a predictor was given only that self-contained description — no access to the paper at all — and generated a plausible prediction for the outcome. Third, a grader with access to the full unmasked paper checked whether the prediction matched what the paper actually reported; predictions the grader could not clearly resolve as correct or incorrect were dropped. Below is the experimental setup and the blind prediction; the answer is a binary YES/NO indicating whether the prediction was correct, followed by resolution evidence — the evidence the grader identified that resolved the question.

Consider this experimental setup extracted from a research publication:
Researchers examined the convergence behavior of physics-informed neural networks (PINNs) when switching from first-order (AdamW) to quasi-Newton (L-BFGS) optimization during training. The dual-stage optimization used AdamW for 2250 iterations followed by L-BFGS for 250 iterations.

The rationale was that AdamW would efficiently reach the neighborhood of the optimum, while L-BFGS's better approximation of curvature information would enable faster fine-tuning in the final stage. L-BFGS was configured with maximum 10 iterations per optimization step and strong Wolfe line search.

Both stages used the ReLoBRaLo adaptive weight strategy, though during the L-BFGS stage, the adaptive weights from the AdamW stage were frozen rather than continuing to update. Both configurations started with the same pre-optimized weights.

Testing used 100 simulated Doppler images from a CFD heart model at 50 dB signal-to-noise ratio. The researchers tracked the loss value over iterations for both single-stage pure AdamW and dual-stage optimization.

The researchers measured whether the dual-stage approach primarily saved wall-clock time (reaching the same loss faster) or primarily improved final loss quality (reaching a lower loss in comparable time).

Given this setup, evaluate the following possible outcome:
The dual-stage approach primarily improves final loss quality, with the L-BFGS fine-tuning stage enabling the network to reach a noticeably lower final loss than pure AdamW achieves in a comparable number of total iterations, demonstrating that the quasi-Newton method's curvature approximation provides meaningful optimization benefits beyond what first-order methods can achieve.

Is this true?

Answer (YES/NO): NO